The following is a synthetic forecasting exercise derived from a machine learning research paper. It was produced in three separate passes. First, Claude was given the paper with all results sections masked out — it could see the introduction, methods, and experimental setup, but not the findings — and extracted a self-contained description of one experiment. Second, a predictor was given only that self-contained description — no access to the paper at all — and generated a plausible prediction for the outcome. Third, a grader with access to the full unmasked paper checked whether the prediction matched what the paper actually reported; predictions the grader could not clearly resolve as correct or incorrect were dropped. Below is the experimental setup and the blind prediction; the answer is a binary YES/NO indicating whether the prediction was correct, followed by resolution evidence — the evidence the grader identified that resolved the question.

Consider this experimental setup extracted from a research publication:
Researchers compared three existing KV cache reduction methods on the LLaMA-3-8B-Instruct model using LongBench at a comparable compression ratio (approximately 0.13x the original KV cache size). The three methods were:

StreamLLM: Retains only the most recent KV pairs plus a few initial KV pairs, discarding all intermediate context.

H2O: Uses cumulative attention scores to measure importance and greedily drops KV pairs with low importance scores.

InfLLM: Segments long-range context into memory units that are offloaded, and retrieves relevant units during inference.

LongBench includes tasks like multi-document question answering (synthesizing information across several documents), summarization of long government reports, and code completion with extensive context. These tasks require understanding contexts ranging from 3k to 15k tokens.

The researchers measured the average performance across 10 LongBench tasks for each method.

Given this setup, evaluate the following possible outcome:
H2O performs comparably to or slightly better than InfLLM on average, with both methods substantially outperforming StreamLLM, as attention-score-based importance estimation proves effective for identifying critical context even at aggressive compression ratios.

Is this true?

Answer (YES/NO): NO